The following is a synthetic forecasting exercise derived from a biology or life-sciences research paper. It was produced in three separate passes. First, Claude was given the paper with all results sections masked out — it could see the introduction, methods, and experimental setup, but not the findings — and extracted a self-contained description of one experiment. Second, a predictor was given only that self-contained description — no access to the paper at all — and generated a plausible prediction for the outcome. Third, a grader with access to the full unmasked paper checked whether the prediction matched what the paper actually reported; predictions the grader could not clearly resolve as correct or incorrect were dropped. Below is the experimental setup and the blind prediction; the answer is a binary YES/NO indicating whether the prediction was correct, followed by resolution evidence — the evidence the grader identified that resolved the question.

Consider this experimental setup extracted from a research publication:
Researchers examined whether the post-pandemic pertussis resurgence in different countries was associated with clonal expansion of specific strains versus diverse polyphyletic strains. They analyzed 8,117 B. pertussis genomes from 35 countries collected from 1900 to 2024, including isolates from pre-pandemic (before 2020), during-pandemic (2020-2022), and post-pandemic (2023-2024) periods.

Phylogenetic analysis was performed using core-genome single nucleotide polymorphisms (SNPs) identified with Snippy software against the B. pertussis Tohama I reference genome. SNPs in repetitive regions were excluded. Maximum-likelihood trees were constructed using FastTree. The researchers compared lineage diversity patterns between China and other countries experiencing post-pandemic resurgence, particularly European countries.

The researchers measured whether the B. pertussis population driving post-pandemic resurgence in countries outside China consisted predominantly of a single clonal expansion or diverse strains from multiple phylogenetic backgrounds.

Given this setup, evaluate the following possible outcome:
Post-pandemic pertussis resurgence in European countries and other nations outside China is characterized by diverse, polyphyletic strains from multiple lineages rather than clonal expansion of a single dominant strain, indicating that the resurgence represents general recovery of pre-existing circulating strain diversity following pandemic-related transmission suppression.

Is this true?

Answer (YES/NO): YES